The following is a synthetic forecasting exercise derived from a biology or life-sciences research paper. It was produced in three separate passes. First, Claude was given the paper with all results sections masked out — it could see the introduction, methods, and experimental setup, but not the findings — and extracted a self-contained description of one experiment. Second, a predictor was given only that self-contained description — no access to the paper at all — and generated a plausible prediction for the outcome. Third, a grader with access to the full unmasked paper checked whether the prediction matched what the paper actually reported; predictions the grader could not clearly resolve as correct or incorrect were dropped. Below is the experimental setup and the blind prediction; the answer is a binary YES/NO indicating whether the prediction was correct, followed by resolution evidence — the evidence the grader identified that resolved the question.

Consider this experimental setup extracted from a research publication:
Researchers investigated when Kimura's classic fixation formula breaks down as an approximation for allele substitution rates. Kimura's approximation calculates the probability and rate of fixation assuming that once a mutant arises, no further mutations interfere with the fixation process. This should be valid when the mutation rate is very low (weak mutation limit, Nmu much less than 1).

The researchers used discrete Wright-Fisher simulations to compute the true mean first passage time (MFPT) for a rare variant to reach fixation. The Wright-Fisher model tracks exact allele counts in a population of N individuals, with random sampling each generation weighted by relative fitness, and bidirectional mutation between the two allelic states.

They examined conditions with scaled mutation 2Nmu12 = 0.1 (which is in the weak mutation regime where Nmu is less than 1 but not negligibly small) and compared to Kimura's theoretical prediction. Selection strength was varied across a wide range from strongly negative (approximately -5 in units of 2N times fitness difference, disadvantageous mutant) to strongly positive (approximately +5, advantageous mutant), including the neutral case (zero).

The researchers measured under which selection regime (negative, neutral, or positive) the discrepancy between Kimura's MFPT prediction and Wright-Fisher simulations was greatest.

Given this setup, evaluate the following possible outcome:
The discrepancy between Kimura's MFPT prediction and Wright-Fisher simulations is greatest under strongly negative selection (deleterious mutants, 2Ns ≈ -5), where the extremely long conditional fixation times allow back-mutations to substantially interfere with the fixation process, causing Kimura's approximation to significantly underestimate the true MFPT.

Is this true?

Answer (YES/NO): NO